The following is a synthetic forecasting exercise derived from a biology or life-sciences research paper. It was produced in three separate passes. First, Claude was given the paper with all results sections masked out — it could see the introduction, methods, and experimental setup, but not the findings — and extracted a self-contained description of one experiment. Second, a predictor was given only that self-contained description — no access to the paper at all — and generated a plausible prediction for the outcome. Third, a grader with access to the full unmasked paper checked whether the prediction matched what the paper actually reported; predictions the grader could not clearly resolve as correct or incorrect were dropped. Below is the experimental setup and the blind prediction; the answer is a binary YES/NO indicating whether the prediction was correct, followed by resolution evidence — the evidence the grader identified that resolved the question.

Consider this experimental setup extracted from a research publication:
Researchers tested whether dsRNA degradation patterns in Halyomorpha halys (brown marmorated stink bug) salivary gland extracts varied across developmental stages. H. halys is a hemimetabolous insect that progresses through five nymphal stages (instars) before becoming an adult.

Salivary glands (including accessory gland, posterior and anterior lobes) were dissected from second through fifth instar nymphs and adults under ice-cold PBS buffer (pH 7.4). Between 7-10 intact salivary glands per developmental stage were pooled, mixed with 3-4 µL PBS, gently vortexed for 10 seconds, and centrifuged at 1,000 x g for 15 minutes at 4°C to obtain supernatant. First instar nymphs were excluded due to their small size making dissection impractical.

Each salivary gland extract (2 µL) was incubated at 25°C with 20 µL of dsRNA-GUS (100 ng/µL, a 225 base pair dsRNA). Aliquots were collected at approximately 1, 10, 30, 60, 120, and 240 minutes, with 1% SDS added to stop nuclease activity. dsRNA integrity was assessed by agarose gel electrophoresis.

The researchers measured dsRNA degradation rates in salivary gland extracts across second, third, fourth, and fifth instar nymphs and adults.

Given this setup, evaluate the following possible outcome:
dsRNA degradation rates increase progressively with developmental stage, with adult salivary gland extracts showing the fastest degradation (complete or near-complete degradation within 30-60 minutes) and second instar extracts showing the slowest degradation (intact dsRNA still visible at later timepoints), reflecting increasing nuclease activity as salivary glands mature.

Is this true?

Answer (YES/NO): NO